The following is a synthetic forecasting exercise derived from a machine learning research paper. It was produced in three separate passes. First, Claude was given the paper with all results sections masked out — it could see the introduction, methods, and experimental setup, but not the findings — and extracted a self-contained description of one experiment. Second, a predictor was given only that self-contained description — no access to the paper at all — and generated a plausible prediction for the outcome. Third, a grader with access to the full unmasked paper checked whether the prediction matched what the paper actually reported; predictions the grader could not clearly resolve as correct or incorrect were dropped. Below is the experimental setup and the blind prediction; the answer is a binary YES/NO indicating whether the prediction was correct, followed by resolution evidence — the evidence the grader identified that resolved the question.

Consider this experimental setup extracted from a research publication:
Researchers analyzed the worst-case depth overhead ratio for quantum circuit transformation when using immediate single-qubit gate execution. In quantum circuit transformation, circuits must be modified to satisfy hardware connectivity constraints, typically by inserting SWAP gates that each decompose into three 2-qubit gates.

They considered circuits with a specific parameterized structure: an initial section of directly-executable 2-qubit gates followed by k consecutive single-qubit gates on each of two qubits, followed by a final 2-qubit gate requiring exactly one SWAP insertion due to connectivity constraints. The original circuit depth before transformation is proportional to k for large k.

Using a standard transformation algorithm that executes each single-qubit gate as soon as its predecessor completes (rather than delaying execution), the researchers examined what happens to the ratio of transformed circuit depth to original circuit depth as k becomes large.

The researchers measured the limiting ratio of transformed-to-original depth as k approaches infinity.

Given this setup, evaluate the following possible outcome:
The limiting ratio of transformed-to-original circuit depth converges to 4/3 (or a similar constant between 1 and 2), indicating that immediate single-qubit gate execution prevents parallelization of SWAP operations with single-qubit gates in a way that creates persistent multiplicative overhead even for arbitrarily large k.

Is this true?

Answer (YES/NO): NO